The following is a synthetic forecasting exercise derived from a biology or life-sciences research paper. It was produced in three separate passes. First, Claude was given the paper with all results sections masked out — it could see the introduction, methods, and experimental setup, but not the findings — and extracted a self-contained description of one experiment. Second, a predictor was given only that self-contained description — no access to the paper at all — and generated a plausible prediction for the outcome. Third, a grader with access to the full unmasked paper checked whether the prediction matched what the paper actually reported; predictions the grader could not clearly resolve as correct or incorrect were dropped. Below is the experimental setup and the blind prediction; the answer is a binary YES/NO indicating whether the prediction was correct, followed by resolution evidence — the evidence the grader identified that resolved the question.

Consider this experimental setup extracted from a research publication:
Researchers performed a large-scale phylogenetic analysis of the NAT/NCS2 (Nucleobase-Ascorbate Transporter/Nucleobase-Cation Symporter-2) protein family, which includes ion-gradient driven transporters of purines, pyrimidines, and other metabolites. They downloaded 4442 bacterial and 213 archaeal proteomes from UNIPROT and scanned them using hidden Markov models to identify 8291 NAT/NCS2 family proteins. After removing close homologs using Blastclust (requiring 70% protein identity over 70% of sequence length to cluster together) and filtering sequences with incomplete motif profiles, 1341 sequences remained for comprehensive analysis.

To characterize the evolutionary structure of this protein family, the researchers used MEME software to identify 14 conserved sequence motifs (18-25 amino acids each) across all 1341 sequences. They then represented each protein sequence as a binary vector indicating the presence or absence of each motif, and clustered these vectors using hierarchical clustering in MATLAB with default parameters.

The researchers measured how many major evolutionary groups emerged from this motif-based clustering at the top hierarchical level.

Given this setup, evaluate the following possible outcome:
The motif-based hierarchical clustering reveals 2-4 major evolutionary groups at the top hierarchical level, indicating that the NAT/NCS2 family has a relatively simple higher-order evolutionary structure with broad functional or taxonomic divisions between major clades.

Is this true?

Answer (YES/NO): YES